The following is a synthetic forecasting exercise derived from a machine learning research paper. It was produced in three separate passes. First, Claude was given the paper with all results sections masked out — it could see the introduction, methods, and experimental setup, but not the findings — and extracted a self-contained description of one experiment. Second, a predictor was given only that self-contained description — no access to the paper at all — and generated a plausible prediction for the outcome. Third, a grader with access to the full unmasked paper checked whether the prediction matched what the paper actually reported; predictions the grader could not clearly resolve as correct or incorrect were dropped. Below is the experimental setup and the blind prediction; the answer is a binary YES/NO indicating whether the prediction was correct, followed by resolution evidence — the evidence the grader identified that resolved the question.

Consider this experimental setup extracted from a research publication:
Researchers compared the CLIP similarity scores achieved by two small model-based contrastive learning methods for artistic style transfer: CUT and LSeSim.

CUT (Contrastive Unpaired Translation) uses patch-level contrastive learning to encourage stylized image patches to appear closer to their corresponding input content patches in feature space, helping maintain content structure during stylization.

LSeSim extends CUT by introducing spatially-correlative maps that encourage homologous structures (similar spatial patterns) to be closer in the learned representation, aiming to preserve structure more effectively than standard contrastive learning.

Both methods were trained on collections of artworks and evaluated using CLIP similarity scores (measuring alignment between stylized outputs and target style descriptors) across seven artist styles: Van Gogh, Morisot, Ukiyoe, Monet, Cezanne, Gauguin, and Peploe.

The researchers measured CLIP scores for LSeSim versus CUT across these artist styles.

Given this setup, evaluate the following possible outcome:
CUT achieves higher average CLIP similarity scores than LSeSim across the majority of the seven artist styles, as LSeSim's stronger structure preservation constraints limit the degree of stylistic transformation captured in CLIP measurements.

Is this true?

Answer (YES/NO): YES